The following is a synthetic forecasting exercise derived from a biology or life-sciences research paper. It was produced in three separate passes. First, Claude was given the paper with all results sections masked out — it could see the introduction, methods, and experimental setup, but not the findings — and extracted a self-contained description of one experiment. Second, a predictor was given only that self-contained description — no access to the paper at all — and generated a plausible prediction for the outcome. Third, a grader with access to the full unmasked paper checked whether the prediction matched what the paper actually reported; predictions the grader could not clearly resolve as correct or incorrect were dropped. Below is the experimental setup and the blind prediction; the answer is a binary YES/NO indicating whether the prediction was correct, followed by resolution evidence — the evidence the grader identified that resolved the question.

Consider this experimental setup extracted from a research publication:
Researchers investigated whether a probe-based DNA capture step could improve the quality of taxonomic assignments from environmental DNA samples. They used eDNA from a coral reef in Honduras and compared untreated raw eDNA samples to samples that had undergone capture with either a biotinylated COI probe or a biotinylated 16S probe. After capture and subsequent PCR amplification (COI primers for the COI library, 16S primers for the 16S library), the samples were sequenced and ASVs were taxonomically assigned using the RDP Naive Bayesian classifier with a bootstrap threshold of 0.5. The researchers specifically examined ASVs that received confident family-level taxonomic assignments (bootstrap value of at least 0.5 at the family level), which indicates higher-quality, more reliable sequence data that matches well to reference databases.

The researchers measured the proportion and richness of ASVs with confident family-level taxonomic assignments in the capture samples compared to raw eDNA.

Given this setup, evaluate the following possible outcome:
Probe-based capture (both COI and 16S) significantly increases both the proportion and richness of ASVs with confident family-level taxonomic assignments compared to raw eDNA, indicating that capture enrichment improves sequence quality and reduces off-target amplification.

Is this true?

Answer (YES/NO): NO